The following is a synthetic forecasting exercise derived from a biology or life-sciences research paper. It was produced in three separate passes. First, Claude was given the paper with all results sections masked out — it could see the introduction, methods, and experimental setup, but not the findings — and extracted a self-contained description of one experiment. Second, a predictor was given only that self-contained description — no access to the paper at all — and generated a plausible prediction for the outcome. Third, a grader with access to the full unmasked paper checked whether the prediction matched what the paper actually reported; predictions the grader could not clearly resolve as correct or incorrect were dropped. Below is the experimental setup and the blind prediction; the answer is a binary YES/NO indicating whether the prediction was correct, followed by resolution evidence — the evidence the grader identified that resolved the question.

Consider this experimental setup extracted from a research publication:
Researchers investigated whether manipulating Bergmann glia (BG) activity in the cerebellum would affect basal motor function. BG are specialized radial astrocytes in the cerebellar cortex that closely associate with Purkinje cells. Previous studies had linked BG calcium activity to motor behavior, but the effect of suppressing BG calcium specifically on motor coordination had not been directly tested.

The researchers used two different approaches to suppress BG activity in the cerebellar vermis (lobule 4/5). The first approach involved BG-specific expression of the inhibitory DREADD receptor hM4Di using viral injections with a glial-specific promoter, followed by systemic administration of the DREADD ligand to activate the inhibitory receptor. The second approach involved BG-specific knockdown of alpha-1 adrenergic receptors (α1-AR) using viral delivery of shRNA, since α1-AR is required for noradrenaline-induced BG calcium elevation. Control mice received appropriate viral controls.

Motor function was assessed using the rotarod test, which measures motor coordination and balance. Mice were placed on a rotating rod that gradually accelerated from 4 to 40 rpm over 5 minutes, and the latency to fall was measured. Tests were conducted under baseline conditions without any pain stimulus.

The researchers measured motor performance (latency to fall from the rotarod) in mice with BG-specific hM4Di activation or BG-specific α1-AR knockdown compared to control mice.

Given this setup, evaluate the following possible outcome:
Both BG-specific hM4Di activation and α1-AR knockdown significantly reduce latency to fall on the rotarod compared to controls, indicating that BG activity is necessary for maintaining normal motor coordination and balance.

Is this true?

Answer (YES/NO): NO